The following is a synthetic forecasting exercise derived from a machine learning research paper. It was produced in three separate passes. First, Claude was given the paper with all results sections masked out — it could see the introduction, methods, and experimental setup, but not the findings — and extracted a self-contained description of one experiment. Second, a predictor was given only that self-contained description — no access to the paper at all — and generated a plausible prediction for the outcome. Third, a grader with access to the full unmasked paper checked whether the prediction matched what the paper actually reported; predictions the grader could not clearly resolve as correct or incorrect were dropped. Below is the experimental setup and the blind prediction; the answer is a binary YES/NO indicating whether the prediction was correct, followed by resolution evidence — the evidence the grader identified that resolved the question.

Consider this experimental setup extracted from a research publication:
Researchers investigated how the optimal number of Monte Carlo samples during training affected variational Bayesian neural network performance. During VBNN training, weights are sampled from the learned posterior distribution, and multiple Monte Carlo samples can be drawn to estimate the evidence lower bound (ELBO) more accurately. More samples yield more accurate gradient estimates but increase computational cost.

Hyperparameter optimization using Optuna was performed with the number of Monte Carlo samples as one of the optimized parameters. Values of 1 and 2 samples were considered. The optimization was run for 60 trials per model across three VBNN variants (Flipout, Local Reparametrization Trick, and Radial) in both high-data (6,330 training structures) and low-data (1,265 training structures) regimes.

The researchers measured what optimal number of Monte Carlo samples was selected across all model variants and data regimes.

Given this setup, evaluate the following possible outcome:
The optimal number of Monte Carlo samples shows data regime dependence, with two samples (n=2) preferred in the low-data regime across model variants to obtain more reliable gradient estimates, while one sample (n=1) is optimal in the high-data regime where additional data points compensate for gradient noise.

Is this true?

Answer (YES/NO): NO